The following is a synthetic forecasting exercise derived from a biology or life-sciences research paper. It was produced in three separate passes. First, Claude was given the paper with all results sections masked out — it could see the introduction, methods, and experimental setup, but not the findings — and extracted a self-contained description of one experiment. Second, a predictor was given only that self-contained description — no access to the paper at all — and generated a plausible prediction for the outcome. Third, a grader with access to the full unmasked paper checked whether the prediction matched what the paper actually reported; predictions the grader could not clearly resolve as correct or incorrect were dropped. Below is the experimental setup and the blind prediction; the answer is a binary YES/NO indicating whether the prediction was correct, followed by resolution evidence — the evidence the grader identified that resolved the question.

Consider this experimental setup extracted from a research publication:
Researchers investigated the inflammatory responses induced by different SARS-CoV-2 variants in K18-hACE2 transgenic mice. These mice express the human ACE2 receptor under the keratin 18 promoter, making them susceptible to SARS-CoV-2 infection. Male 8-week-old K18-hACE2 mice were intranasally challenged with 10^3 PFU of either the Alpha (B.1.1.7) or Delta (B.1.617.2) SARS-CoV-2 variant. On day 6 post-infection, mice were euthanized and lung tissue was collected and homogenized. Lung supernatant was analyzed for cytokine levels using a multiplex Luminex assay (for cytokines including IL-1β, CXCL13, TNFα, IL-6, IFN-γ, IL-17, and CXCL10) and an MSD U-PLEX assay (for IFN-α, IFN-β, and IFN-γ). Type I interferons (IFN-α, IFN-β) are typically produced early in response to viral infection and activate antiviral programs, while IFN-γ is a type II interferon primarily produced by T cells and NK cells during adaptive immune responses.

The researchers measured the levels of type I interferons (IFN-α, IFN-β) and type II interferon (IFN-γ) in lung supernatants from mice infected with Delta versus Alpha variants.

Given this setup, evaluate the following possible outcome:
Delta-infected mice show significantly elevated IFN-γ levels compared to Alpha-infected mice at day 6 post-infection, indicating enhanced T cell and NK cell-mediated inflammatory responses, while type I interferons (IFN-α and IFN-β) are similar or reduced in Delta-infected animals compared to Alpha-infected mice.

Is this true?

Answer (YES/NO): YES